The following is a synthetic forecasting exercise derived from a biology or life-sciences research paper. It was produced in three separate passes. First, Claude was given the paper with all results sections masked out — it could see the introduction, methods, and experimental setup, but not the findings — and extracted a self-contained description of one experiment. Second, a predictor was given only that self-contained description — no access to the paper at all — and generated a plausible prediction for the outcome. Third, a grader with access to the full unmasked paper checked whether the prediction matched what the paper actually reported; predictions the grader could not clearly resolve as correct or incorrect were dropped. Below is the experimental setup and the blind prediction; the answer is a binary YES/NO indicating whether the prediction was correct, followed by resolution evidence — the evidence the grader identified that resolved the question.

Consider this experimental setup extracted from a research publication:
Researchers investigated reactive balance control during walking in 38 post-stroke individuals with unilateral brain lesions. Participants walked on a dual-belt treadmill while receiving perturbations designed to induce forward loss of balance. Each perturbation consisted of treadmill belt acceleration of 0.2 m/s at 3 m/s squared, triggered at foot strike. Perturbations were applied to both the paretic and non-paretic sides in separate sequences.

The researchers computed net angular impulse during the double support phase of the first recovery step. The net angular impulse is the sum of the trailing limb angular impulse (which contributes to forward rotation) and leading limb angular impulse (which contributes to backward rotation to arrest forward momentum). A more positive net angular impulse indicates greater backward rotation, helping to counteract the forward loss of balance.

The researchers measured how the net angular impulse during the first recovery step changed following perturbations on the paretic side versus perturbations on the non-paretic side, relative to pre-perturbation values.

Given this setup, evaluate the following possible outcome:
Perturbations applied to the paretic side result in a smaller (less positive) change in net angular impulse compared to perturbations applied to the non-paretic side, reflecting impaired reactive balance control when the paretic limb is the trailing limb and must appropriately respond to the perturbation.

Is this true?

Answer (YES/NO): YES